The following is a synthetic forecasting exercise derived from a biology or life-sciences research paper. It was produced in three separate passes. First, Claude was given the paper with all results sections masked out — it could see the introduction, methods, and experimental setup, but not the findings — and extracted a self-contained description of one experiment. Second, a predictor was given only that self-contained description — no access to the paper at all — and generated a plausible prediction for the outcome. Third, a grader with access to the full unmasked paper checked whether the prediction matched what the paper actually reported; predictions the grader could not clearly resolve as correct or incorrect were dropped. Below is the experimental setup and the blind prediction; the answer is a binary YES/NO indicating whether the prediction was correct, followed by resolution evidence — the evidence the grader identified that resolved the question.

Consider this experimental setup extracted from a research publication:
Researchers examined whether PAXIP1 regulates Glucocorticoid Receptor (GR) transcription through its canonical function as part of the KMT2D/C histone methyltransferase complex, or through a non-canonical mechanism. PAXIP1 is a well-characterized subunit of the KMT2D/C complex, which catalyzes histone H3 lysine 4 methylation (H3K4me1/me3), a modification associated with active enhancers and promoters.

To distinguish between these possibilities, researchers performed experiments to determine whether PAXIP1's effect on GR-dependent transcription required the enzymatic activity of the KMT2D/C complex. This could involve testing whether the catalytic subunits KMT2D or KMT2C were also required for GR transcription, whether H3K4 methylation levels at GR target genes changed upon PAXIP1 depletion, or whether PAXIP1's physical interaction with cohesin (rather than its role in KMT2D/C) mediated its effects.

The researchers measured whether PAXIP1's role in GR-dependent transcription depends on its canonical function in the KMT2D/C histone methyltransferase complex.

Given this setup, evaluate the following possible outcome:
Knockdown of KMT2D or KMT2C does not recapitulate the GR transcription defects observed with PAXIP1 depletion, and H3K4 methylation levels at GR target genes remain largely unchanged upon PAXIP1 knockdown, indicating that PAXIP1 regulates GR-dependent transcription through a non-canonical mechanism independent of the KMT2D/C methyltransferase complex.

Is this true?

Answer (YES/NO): YES